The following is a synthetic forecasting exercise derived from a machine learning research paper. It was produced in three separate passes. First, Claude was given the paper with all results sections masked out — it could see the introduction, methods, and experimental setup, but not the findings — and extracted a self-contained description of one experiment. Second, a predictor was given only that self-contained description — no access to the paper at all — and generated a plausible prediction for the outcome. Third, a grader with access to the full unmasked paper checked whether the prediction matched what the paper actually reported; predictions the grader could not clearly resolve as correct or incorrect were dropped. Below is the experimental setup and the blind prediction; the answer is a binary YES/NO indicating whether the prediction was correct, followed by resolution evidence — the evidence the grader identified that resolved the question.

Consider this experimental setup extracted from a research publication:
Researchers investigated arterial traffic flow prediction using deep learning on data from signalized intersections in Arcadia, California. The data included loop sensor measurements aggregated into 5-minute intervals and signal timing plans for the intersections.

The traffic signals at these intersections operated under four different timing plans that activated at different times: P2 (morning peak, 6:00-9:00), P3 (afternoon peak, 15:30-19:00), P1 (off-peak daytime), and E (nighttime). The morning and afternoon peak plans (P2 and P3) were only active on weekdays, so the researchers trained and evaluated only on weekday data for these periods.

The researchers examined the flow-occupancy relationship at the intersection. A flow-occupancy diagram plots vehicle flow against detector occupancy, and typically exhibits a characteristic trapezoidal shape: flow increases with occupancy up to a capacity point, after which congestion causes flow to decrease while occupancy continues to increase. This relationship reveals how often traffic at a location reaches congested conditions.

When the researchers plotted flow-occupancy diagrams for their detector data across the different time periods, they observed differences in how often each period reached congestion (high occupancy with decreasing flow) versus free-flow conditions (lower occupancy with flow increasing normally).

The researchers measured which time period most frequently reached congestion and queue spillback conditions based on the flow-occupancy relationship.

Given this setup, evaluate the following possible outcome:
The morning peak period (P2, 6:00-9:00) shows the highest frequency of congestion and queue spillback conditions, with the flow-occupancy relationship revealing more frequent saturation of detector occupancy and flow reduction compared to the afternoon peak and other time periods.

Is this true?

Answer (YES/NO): YES